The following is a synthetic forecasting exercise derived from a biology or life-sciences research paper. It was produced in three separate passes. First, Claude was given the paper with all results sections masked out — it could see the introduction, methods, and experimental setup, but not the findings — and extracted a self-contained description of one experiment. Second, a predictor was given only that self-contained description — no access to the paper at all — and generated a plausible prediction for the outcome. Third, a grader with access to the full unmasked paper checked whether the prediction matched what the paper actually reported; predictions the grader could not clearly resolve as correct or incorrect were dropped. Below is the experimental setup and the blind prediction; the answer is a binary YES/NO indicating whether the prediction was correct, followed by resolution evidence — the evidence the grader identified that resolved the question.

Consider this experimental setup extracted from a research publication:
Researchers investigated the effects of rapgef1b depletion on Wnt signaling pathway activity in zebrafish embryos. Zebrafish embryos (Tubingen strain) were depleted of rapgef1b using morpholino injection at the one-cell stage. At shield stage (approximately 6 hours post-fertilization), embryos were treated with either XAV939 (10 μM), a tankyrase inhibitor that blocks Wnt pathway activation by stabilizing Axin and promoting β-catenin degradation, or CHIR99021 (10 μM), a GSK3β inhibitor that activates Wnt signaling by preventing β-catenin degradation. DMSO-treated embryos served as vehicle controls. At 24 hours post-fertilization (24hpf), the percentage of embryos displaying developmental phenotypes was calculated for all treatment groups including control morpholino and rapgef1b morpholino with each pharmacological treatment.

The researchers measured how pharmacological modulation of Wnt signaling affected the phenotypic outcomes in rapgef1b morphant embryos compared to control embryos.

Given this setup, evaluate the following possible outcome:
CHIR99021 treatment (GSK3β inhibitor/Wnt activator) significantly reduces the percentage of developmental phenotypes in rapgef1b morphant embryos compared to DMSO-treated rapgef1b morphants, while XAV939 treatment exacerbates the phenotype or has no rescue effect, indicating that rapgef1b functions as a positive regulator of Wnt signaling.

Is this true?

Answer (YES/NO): YES